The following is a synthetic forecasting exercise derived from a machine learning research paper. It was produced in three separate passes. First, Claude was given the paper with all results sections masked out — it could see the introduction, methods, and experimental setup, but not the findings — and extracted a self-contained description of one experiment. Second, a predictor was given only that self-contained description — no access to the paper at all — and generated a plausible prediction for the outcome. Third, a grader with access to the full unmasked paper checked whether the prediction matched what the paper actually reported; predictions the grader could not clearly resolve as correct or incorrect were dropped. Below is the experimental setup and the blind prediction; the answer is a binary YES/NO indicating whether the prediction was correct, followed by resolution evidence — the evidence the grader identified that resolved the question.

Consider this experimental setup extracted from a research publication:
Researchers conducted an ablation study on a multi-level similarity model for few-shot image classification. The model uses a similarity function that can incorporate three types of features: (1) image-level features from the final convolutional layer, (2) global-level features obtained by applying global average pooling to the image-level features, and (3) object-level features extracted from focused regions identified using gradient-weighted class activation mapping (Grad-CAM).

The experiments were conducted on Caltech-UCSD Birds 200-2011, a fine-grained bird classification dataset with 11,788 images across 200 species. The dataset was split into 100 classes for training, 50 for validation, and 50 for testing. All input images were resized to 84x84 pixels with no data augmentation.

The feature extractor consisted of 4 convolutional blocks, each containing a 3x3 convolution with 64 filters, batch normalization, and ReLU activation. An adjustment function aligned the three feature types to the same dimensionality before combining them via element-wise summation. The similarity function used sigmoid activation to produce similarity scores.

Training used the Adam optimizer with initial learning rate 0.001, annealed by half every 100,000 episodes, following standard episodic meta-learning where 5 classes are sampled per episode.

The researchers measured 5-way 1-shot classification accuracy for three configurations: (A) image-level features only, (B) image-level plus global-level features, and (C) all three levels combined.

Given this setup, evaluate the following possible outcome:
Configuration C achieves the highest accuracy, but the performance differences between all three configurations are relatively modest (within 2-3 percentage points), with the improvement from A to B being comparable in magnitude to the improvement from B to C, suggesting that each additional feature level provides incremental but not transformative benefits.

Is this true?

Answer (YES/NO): NO